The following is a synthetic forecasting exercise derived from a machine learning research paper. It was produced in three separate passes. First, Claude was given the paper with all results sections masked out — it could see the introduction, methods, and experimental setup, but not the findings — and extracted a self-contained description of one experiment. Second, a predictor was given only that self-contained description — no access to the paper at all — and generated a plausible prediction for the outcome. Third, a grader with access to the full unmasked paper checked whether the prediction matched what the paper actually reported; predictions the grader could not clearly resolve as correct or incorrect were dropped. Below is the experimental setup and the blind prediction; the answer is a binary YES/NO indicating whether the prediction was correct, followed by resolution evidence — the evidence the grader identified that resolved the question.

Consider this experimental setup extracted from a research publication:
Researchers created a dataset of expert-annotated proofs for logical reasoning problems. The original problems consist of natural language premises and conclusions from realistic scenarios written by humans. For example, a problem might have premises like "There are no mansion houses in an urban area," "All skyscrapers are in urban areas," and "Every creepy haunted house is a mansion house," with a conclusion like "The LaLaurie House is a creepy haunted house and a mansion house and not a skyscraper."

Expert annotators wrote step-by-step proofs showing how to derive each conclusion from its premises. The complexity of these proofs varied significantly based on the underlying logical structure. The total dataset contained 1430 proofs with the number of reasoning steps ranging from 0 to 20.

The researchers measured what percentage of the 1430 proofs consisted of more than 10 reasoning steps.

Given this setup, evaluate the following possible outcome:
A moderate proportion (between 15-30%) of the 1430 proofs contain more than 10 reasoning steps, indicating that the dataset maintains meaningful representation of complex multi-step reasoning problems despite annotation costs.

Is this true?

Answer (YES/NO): NO